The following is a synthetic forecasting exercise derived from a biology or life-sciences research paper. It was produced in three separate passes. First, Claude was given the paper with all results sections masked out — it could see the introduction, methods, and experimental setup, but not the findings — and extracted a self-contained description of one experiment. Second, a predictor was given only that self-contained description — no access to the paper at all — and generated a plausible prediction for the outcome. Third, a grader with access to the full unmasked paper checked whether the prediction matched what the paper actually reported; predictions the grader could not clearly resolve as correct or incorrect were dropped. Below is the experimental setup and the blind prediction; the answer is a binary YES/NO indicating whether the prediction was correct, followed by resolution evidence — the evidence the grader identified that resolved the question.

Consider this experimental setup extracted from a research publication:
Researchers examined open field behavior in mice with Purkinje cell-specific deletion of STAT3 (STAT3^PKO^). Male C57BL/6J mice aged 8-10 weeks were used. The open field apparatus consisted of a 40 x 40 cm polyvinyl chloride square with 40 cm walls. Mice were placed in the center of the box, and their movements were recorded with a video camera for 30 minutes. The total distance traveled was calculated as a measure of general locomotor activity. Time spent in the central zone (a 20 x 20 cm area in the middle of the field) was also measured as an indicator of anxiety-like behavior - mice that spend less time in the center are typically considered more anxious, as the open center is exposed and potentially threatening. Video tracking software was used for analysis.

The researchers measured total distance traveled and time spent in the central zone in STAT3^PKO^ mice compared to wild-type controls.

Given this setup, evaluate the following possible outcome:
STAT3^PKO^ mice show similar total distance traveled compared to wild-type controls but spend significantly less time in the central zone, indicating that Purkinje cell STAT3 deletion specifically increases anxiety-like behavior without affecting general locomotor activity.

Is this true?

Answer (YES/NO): NO